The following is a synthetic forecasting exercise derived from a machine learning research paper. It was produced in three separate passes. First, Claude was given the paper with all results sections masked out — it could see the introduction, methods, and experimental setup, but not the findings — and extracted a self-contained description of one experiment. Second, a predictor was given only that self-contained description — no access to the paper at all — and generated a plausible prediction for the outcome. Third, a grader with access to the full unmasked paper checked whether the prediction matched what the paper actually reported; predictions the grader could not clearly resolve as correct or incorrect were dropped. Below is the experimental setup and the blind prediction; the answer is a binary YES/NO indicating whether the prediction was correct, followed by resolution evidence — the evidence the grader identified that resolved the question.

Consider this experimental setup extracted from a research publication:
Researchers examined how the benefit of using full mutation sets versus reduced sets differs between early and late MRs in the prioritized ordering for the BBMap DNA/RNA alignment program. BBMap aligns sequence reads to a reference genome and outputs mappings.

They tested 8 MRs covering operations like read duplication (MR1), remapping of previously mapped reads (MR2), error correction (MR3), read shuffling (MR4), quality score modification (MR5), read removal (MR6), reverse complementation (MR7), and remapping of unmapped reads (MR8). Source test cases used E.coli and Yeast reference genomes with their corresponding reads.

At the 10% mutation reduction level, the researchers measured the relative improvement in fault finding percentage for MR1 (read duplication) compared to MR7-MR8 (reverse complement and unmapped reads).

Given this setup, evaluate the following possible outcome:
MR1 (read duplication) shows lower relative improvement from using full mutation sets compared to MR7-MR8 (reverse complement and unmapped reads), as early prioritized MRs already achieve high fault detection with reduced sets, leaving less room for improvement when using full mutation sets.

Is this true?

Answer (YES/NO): NO